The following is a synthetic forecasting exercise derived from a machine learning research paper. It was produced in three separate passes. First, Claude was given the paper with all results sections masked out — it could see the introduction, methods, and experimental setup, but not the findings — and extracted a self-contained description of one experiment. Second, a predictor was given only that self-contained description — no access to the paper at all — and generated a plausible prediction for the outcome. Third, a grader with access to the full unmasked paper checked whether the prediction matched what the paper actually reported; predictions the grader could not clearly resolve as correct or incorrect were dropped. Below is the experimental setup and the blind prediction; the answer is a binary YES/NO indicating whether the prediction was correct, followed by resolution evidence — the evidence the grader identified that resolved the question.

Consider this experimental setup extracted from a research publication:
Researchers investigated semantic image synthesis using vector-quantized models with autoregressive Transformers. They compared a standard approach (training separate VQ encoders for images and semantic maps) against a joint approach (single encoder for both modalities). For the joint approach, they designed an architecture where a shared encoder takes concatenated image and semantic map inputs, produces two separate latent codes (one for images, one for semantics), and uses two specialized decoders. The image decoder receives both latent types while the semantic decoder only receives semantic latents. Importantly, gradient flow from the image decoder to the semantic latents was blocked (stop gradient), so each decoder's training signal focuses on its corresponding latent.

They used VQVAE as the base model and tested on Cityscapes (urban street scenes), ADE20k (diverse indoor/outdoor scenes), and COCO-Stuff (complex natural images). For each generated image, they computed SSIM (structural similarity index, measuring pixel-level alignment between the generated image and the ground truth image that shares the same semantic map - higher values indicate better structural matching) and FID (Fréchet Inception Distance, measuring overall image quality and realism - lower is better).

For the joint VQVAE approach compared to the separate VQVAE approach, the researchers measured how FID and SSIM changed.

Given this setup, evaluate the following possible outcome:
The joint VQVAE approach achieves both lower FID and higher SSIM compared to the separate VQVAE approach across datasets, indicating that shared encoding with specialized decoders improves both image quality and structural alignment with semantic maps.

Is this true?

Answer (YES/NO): NO